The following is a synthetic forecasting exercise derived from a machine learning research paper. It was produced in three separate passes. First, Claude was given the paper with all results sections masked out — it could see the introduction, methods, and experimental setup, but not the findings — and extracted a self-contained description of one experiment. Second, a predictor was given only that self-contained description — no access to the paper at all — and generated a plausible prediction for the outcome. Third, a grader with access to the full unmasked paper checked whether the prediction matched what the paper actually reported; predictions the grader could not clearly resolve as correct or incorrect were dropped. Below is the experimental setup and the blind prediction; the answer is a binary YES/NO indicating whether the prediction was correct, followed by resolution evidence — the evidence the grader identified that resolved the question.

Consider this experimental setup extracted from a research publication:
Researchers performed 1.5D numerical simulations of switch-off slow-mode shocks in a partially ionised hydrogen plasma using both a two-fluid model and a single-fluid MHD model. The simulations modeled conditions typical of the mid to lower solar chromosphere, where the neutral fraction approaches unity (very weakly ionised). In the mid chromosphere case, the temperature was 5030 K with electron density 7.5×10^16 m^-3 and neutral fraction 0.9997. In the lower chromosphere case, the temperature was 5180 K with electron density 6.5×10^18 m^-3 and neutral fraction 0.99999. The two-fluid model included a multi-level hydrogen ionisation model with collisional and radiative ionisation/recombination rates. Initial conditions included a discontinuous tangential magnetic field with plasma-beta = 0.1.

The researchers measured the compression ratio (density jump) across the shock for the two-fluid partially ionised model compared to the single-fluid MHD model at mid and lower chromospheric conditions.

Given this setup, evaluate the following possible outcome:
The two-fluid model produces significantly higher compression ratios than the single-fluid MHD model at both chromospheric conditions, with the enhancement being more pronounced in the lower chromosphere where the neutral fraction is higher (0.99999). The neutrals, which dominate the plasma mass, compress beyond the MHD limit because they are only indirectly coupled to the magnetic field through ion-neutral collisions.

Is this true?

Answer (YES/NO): NO